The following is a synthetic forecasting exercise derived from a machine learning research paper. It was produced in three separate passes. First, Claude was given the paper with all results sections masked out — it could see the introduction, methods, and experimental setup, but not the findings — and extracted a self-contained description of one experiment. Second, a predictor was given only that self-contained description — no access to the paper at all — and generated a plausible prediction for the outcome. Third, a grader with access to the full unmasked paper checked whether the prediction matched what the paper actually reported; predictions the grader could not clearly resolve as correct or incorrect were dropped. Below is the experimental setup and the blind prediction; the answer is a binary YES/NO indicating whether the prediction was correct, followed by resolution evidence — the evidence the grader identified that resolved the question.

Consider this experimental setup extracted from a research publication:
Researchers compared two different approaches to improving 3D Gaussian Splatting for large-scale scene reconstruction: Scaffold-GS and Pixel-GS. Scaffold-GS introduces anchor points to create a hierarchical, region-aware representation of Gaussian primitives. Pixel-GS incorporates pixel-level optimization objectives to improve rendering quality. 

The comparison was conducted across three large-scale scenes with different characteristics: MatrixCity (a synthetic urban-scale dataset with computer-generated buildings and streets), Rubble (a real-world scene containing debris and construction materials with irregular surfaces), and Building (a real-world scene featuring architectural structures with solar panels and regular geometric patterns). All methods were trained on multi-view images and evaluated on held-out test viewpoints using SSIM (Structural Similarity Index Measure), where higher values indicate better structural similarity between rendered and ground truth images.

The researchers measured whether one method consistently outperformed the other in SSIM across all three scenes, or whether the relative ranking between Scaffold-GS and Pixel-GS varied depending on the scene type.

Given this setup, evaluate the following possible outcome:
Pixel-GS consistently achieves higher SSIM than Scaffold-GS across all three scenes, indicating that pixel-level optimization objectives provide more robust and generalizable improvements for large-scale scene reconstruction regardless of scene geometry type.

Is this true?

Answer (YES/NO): NO